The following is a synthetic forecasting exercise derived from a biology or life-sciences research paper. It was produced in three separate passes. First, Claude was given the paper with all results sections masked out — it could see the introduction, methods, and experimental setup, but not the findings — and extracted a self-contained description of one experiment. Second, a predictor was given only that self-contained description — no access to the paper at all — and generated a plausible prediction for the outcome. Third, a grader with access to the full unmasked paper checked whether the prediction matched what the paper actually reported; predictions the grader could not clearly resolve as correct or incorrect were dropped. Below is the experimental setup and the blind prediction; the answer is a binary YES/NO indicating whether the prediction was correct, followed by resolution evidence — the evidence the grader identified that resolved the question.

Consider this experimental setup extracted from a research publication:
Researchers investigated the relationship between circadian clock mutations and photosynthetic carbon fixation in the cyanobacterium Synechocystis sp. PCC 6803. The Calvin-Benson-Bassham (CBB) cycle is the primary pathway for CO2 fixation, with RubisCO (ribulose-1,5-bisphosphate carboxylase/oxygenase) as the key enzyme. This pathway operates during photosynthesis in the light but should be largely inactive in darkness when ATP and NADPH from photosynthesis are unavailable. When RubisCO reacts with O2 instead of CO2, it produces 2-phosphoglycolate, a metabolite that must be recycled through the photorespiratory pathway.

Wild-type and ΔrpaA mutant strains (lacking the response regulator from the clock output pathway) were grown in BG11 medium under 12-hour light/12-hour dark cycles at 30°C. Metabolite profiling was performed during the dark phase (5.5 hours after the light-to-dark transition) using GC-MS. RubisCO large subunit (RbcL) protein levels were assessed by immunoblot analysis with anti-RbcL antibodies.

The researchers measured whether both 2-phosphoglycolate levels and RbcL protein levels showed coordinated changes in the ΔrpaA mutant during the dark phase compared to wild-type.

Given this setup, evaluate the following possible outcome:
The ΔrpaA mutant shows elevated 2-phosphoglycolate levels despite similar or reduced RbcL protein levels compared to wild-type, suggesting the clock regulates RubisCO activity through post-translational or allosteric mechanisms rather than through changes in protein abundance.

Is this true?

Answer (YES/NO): NO